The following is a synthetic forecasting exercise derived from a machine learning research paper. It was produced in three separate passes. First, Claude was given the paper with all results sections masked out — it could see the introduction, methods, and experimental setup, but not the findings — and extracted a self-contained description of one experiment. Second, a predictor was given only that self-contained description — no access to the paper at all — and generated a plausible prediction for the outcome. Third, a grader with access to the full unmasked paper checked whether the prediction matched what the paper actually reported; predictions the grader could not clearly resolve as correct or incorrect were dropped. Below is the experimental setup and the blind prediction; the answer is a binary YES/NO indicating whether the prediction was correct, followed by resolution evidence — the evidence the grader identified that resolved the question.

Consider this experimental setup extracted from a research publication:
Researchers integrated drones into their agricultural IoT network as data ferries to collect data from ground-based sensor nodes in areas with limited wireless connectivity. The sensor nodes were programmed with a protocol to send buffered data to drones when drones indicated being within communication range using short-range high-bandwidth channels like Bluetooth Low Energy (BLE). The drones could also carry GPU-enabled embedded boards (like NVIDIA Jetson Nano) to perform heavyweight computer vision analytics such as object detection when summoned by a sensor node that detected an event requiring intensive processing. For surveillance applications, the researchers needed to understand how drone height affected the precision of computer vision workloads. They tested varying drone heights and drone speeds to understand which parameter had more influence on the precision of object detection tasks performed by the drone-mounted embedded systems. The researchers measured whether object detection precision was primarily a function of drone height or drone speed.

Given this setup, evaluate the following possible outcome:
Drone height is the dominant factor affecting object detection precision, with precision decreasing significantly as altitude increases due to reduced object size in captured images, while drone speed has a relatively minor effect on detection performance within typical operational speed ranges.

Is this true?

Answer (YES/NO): NO